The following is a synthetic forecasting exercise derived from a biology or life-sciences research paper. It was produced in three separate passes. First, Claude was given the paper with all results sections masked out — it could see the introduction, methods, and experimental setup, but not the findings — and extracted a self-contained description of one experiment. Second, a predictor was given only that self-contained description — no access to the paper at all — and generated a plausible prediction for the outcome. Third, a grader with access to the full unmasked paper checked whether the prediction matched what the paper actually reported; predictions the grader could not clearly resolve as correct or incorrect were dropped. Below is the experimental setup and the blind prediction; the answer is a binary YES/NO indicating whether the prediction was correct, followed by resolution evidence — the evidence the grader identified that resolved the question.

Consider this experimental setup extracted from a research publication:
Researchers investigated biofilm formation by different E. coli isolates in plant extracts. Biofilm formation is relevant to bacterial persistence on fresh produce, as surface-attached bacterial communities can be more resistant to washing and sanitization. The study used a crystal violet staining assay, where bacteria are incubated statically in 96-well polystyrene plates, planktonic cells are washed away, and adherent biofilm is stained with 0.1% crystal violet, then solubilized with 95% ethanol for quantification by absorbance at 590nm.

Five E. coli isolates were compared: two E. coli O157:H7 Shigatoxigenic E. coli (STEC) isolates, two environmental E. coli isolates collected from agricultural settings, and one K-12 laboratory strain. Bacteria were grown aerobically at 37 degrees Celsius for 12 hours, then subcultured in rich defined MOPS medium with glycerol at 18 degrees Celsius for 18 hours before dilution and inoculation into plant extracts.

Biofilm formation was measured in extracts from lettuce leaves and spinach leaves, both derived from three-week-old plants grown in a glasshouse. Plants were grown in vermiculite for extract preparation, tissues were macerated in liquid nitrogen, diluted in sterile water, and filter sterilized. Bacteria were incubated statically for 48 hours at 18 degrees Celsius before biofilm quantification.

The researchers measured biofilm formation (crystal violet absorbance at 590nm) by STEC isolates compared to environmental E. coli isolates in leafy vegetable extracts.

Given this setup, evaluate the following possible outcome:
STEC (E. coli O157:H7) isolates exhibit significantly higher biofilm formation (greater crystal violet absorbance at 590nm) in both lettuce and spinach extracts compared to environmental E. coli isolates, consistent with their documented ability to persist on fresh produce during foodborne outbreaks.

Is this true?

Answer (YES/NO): NO